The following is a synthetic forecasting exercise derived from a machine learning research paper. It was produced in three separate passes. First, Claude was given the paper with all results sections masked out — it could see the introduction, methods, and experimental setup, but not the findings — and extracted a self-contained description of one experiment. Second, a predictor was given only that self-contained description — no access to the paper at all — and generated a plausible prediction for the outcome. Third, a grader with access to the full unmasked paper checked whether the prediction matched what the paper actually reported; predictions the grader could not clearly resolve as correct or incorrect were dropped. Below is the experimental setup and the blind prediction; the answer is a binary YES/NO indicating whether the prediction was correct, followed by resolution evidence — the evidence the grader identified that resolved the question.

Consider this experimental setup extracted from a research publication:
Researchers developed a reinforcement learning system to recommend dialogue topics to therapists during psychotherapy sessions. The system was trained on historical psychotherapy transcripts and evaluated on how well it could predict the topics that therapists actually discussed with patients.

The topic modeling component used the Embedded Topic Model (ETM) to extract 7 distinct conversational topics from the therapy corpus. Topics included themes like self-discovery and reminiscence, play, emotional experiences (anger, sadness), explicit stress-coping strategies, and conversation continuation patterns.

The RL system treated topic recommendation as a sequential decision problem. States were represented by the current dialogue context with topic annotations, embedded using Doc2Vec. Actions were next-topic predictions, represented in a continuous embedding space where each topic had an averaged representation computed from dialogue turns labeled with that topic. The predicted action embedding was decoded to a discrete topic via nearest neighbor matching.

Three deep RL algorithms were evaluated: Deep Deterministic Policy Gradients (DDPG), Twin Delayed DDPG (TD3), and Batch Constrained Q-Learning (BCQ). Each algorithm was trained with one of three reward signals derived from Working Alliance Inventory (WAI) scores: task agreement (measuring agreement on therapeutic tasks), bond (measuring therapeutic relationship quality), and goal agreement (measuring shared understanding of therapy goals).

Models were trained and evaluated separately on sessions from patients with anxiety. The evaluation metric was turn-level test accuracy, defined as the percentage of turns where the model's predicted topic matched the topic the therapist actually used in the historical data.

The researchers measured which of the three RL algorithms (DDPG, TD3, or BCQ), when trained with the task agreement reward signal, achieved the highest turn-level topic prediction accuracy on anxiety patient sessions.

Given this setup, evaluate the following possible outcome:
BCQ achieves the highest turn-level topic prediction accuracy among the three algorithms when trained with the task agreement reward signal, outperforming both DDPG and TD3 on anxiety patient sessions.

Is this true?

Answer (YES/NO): NO